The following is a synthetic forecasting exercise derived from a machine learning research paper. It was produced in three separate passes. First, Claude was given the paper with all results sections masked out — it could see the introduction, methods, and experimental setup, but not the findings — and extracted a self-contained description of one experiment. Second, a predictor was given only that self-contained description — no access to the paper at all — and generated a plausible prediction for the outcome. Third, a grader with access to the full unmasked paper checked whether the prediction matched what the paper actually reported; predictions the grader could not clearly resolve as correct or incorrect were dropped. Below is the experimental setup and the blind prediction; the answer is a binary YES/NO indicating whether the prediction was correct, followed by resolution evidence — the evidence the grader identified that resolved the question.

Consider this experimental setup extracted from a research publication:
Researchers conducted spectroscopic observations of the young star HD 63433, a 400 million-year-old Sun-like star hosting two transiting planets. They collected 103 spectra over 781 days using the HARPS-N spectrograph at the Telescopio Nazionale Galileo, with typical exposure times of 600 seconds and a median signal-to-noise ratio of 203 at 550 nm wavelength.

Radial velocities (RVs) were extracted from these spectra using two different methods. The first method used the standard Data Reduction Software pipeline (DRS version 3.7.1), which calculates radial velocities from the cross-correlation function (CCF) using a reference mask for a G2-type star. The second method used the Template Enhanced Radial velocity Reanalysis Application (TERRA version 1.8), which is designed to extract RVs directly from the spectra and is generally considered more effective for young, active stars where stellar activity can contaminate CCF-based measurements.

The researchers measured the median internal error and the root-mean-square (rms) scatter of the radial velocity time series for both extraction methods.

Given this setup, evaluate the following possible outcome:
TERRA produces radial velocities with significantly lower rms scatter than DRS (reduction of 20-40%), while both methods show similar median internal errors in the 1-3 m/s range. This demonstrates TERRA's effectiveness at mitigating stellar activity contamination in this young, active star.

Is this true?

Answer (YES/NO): NO